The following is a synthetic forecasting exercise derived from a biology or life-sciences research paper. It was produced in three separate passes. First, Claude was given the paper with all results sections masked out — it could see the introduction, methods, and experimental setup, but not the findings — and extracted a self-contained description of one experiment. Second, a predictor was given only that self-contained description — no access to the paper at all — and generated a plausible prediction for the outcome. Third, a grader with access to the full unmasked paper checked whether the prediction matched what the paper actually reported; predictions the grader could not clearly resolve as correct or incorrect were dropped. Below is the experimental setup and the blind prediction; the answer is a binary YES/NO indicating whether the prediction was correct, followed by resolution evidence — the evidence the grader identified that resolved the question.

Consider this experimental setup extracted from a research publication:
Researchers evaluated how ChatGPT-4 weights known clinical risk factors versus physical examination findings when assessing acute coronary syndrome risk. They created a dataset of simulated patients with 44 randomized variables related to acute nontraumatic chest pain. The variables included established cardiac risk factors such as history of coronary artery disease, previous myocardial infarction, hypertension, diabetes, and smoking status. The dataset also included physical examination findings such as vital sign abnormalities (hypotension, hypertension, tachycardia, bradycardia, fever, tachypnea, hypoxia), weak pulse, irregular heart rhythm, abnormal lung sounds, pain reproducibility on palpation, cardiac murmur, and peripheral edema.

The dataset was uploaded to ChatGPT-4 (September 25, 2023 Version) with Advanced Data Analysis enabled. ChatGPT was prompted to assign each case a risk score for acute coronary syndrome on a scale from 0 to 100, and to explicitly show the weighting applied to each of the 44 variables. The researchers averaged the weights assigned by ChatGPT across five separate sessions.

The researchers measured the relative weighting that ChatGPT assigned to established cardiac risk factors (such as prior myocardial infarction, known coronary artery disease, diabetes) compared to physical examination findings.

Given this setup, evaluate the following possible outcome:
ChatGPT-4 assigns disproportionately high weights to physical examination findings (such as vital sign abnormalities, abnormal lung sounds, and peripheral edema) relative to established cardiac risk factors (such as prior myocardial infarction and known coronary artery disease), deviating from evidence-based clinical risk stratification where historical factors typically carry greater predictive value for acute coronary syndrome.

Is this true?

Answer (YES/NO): NO